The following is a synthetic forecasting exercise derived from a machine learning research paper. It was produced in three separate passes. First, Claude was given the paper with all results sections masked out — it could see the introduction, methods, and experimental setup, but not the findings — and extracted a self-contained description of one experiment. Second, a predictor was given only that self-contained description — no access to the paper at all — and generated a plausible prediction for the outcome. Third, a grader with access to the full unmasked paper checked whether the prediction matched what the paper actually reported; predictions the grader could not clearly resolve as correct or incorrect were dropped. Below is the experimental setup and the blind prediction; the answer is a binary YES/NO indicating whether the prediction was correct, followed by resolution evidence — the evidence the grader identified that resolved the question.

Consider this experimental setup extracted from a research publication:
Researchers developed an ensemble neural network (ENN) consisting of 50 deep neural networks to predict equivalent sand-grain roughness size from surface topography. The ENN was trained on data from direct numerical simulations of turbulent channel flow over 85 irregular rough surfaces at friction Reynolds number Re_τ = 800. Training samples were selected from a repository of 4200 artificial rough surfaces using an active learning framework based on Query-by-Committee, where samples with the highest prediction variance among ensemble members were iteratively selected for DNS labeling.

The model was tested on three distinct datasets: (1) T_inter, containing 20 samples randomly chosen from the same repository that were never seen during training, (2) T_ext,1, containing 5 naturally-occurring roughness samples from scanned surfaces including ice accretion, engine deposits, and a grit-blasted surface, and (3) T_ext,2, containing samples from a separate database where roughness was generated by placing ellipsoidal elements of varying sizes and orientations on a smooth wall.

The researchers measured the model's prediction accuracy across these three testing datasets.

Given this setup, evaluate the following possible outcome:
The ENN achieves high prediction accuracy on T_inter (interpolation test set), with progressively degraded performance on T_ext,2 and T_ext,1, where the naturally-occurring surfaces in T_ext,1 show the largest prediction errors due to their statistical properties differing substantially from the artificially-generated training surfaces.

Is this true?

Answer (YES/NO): NO